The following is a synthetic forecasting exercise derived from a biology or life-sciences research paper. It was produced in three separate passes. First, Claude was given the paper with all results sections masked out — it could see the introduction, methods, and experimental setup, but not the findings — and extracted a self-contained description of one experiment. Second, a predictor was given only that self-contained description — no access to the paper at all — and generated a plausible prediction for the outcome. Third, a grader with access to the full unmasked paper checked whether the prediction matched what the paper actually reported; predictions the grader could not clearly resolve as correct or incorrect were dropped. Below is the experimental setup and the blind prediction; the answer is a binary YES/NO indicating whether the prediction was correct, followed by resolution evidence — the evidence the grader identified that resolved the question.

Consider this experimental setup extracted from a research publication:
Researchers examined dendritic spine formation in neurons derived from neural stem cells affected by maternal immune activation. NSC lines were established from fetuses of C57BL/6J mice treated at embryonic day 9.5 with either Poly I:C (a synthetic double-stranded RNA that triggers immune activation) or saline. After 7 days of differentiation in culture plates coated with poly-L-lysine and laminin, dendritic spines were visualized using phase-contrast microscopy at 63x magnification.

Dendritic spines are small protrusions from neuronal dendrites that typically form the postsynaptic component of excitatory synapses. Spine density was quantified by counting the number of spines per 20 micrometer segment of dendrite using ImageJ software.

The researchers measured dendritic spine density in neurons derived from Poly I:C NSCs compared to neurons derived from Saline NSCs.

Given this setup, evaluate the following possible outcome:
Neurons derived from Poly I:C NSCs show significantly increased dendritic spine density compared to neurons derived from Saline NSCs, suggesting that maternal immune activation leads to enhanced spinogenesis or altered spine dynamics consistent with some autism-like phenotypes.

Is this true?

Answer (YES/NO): YES